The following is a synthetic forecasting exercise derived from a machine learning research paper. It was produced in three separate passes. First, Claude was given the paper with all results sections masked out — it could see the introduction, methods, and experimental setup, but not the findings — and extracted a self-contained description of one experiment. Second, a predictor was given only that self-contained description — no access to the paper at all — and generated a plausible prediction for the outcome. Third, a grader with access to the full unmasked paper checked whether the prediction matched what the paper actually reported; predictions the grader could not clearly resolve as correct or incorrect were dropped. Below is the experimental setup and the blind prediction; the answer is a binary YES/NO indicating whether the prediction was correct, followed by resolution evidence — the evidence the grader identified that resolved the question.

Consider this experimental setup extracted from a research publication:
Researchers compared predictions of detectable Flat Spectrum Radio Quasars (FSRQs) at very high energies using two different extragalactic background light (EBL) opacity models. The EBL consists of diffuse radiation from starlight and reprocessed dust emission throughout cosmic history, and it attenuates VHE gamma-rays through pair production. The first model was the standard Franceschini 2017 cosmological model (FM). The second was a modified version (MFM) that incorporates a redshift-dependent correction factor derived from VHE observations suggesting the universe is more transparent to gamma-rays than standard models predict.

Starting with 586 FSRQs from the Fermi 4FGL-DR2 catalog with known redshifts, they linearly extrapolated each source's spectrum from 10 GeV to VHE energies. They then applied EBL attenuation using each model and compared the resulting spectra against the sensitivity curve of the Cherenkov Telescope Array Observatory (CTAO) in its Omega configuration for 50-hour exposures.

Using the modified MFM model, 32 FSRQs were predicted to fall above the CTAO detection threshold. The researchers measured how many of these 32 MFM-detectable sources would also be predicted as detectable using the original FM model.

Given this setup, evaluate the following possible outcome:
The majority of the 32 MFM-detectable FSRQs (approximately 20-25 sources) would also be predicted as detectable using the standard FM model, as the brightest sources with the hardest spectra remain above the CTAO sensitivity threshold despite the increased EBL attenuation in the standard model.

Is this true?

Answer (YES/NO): YES